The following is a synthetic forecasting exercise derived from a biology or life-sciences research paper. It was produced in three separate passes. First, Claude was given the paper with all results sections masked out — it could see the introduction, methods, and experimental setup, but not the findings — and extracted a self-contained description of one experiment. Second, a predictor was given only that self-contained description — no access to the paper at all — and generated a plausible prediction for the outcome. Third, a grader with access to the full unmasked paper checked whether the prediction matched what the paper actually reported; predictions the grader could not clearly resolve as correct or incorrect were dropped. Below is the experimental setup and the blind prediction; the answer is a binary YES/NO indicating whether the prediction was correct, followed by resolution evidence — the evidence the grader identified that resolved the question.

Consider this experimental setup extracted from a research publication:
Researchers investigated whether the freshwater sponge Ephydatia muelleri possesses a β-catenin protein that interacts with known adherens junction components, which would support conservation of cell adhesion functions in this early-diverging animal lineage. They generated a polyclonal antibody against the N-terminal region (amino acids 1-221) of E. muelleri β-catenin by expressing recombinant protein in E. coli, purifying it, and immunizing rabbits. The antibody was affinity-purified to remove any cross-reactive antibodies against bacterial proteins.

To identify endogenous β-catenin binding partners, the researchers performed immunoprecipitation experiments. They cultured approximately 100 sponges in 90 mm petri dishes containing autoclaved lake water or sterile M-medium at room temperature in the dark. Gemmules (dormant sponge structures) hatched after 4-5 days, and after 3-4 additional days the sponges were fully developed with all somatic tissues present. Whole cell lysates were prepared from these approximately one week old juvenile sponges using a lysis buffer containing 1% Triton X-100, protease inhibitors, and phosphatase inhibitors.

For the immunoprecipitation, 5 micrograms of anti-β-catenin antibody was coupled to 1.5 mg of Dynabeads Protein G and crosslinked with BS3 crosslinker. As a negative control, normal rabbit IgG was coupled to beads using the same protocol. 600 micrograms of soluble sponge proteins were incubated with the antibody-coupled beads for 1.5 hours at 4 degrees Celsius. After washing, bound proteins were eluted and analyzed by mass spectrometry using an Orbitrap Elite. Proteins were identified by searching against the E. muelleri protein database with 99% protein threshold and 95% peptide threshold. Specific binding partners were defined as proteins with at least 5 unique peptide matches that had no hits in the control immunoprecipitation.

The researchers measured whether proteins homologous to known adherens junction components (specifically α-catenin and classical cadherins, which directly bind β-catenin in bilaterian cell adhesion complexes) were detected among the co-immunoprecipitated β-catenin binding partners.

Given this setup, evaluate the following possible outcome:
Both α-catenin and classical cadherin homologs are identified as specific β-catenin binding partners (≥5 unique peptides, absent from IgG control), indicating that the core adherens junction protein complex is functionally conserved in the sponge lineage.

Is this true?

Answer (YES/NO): YES